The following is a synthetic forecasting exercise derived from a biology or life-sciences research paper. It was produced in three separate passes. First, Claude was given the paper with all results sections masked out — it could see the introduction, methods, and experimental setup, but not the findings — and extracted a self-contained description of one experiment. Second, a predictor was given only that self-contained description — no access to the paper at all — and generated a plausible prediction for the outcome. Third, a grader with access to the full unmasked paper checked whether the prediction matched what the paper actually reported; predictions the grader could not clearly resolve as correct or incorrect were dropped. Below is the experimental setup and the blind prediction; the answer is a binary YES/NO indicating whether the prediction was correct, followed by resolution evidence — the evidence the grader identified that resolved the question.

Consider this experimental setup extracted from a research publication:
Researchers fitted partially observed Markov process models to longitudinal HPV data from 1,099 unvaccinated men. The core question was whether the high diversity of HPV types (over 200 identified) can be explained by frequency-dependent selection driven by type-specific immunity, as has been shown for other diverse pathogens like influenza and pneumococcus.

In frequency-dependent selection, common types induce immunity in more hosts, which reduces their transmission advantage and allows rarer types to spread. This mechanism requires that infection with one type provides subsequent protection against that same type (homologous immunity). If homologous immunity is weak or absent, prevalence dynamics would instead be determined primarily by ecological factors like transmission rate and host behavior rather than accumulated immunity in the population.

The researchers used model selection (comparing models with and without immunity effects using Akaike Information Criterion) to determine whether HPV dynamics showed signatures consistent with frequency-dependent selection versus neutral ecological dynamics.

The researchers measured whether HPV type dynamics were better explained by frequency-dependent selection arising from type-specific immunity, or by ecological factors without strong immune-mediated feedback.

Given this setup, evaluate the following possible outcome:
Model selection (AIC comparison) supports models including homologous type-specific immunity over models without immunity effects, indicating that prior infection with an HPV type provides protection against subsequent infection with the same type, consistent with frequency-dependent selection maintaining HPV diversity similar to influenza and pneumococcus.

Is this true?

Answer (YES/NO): NO